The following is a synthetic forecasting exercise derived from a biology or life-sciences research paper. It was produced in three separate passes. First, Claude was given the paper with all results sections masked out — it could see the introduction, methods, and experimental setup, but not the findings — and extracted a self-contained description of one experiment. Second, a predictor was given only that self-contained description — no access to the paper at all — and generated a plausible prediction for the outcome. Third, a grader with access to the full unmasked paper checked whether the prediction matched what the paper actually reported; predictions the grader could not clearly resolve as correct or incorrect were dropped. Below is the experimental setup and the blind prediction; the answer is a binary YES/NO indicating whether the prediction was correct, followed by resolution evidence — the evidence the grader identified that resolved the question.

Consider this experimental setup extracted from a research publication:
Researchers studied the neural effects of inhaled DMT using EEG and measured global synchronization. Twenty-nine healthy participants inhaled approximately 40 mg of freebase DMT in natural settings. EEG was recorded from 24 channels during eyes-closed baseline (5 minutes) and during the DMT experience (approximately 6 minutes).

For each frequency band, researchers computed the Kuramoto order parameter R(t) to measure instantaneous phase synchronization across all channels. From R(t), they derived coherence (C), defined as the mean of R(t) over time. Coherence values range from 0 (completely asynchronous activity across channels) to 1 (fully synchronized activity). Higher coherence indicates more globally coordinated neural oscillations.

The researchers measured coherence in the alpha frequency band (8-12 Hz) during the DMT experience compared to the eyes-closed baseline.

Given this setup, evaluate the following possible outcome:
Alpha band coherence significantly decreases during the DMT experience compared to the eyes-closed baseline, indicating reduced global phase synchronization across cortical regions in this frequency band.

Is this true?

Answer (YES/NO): YES